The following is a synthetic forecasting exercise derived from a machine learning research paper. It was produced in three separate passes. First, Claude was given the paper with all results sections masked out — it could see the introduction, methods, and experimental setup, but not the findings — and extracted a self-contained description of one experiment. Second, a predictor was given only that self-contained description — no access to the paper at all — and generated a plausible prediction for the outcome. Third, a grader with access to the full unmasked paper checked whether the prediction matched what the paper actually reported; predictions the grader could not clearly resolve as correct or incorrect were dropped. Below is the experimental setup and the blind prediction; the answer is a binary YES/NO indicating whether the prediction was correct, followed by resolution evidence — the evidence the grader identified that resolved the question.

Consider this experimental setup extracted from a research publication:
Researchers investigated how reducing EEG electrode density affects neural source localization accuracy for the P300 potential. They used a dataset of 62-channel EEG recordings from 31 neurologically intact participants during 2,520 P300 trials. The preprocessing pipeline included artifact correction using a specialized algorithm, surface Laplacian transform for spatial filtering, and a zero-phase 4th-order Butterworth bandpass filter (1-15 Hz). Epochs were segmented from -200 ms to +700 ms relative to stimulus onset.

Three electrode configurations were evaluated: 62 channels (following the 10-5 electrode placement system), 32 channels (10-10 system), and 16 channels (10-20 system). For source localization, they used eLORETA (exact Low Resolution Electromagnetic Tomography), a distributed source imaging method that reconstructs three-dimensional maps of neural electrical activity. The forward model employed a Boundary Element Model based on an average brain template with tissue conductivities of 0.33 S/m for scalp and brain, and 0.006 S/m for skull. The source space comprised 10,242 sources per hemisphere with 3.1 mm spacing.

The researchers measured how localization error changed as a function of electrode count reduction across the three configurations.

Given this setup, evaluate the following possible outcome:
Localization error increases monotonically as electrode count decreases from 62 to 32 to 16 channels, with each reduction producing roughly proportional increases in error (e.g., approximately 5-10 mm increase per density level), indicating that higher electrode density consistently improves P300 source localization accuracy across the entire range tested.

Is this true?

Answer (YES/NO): NO